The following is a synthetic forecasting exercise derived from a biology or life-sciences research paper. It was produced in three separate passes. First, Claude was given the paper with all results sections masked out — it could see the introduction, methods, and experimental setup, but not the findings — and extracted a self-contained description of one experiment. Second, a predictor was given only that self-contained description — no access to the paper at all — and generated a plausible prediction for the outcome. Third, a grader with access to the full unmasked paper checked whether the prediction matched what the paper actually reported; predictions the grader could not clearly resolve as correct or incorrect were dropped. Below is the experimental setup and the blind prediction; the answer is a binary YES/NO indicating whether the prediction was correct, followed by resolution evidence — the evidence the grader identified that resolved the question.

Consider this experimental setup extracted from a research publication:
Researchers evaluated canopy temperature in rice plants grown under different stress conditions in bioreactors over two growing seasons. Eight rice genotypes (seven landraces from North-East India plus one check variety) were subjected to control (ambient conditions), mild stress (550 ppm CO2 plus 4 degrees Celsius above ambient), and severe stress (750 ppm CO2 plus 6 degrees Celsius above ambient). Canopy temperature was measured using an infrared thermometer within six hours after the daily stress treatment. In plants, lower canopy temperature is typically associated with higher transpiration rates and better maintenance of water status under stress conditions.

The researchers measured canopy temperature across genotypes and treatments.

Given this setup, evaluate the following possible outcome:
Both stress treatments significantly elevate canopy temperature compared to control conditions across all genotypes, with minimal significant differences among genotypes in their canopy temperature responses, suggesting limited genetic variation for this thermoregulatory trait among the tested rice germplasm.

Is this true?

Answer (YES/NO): NO